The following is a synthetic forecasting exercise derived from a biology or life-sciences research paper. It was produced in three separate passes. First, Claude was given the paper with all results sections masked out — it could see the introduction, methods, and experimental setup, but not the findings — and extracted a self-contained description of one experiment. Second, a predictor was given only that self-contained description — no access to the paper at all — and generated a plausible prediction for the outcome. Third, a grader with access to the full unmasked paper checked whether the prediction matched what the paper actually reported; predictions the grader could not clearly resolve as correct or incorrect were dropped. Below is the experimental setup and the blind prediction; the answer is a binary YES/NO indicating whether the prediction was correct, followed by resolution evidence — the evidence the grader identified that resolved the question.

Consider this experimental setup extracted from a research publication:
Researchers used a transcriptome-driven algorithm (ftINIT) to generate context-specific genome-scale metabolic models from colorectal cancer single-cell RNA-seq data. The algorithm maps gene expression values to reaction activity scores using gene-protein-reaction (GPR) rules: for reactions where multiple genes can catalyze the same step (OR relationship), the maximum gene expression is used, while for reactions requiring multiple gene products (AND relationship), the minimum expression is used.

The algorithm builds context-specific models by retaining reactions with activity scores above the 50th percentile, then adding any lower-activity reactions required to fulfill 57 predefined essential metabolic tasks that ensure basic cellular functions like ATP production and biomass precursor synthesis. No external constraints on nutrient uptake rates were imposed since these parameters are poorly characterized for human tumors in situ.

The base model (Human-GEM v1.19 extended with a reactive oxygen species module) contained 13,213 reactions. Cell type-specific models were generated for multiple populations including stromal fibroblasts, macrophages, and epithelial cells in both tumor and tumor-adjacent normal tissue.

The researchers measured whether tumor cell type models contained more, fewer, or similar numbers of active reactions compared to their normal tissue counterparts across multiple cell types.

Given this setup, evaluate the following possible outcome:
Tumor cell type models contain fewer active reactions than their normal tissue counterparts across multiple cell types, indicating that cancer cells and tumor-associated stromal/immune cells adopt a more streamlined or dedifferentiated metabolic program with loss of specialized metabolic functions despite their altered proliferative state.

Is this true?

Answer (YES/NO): NO